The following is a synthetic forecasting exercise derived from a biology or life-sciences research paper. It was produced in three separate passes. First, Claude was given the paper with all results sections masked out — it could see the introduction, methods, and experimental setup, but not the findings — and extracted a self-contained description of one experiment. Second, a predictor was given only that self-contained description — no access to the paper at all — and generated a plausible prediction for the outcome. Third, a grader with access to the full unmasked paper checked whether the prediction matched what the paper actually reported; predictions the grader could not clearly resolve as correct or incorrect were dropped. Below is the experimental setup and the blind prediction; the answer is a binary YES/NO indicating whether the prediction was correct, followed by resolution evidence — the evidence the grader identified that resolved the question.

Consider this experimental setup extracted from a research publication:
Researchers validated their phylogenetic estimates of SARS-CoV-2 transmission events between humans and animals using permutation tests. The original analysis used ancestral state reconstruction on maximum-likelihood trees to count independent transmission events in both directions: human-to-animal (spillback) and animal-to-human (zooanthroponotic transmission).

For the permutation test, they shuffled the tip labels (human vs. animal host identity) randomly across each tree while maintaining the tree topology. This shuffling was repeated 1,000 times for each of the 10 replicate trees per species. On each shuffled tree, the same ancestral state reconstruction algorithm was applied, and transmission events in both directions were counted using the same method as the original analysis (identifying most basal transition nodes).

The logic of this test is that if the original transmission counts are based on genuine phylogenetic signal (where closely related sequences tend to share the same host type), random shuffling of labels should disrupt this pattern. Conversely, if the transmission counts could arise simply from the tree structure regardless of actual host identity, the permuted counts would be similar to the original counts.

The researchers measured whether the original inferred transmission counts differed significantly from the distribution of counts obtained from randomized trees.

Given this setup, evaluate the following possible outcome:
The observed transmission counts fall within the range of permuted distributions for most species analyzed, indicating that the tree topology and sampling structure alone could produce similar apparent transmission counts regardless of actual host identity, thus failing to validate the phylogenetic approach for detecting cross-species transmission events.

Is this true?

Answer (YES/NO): NO